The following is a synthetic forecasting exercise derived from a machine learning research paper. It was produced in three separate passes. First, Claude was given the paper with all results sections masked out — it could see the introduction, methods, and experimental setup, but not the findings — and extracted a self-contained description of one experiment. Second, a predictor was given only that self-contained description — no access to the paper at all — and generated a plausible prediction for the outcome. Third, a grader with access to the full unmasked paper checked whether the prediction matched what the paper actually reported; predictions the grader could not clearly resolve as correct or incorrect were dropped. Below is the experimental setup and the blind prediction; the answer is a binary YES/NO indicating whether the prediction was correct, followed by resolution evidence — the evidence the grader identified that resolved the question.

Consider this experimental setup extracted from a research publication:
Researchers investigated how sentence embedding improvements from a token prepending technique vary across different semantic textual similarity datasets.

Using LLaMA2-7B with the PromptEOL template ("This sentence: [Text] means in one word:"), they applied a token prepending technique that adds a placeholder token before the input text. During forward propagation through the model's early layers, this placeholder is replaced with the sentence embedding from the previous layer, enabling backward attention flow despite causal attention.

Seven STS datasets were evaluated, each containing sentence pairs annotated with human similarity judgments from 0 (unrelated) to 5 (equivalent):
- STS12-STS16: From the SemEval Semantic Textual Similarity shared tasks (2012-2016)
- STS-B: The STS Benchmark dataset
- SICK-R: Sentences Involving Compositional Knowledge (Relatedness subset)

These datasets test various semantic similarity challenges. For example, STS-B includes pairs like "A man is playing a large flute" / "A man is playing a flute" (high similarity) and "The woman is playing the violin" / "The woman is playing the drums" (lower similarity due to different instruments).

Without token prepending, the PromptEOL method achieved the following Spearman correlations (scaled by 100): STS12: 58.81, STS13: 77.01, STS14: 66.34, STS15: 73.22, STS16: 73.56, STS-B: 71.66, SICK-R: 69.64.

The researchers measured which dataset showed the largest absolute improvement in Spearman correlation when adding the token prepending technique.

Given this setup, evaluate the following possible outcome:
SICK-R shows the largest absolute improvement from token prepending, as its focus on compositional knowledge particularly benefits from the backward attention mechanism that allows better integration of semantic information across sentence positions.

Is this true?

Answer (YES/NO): NO